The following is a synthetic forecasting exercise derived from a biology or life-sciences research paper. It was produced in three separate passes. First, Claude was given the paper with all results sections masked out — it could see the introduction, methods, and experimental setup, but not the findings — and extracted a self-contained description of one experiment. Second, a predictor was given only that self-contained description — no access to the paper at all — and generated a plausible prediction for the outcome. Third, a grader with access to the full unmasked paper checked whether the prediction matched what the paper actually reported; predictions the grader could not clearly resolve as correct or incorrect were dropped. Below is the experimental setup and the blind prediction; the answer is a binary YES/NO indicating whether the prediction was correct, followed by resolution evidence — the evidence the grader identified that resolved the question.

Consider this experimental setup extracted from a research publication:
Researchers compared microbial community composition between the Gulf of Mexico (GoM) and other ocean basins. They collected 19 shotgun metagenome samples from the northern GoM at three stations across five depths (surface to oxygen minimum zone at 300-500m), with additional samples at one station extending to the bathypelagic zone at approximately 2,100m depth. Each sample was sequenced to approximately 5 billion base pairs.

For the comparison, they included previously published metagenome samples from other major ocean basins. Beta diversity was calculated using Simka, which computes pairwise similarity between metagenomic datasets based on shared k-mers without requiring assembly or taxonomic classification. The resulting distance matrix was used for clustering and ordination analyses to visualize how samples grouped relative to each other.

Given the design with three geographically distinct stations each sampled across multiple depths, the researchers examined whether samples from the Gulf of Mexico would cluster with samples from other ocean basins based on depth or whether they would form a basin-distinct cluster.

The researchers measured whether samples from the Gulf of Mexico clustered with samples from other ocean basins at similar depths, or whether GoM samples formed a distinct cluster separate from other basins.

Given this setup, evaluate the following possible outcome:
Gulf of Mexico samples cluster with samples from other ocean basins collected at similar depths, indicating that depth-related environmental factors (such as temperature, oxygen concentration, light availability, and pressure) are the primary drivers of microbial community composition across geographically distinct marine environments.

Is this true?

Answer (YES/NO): YES